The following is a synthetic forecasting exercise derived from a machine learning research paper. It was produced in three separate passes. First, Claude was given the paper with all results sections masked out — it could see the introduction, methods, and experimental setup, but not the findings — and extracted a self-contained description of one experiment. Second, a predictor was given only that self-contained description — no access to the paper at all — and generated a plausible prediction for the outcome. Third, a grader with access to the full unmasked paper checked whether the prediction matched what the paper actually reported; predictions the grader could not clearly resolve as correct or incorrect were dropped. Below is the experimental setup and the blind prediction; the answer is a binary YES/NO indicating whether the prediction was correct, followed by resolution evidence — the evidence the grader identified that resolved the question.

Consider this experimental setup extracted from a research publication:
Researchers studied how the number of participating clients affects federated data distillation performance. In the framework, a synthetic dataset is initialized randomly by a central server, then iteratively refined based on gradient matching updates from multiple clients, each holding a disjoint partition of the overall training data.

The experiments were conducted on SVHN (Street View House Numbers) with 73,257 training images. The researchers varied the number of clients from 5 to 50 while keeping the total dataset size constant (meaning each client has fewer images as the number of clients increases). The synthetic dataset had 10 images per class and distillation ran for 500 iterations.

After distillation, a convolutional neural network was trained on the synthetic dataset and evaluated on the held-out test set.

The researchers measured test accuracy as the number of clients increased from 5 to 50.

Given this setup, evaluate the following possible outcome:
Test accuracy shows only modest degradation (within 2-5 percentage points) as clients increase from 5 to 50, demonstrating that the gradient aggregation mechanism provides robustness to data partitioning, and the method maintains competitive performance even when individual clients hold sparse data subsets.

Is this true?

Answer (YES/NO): NO